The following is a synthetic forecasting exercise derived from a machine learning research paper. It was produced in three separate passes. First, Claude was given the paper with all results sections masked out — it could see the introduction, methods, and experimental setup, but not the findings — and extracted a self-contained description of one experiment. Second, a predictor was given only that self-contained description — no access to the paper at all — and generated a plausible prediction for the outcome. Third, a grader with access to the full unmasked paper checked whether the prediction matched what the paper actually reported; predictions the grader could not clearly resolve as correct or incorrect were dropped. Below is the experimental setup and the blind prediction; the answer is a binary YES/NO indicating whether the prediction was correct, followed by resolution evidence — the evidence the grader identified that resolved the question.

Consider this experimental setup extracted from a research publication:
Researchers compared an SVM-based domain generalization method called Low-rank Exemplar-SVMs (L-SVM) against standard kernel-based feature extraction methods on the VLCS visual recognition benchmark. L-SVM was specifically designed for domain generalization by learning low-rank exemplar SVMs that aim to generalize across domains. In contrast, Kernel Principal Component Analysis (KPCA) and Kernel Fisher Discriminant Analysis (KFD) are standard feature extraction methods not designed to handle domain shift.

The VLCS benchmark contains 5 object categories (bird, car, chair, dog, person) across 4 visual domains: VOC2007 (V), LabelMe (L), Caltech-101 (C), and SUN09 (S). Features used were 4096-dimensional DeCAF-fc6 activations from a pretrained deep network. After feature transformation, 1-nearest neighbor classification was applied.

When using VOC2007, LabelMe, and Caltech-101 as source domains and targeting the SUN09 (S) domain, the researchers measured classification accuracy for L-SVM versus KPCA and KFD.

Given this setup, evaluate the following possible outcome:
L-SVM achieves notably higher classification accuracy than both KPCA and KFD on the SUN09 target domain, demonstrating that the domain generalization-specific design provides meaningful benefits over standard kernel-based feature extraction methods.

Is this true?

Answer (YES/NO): NO